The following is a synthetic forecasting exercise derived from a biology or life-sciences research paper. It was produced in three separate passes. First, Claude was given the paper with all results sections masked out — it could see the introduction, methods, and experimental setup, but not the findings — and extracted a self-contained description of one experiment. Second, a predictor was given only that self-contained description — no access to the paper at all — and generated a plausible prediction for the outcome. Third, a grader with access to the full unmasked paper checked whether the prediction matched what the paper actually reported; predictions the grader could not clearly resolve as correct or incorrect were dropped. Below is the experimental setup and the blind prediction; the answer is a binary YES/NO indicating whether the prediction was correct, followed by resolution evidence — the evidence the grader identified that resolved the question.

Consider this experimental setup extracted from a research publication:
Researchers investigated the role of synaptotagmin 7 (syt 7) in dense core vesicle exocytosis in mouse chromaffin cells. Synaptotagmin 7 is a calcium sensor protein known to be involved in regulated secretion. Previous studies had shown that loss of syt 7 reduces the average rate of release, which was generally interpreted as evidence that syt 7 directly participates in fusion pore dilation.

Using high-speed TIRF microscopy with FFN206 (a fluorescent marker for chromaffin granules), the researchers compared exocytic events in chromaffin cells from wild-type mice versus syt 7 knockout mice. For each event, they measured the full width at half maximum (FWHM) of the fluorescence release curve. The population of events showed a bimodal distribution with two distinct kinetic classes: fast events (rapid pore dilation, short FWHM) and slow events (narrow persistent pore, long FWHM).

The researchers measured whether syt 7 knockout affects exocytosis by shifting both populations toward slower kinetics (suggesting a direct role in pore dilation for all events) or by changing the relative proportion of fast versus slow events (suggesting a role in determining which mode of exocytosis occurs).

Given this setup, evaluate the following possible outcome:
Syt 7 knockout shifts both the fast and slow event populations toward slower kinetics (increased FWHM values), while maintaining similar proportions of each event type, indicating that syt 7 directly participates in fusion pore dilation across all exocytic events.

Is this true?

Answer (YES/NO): NO